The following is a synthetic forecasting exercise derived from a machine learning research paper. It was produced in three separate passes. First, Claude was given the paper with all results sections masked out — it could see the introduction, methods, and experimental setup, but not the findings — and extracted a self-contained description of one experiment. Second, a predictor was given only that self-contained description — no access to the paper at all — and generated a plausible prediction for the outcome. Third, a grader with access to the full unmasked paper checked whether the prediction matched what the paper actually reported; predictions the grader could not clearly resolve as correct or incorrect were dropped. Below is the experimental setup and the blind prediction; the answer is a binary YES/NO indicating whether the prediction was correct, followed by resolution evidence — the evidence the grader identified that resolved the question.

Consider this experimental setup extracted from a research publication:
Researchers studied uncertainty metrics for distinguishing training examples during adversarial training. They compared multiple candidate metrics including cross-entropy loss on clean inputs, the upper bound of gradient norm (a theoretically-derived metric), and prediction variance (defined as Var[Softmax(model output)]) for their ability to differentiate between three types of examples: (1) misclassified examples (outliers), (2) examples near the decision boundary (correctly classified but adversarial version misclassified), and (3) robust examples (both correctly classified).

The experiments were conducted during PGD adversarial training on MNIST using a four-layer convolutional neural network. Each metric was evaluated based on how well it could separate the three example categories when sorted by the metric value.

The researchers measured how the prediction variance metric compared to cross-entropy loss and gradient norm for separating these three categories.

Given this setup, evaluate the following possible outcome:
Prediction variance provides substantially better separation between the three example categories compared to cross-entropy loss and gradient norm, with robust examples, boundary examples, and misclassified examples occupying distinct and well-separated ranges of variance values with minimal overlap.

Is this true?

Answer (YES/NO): NO